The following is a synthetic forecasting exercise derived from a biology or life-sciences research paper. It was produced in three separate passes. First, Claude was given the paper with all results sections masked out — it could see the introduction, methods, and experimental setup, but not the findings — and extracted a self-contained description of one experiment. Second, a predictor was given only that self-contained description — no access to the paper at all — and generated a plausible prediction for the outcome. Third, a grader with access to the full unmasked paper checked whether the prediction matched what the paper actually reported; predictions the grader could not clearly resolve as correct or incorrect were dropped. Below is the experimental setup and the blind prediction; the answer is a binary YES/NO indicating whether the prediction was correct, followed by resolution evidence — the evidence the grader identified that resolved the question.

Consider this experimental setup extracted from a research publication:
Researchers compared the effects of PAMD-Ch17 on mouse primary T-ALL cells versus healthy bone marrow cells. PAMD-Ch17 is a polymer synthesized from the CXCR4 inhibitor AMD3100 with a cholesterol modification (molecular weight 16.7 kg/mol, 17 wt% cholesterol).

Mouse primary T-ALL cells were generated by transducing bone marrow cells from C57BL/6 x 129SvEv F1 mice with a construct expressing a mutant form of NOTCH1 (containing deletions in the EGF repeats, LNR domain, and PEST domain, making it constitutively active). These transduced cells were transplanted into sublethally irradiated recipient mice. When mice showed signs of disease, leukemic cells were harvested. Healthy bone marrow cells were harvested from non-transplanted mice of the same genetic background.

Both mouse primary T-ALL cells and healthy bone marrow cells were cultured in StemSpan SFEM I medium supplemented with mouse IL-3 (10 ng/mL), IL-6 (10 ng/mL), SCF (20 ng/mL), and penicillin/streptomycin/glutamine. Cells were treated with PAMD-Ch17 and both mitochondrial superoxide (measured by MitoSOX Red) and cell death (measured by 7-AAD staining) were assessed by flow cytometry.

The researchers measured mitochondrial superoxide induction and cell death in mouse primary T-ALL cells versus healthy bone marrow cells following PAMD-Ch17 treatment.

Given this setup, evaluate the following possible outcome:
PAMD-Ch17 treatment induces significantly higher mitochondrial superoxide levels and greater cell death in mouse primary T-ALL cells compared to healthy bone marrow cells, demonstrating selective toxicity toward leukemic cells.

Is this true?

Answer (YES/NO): YES